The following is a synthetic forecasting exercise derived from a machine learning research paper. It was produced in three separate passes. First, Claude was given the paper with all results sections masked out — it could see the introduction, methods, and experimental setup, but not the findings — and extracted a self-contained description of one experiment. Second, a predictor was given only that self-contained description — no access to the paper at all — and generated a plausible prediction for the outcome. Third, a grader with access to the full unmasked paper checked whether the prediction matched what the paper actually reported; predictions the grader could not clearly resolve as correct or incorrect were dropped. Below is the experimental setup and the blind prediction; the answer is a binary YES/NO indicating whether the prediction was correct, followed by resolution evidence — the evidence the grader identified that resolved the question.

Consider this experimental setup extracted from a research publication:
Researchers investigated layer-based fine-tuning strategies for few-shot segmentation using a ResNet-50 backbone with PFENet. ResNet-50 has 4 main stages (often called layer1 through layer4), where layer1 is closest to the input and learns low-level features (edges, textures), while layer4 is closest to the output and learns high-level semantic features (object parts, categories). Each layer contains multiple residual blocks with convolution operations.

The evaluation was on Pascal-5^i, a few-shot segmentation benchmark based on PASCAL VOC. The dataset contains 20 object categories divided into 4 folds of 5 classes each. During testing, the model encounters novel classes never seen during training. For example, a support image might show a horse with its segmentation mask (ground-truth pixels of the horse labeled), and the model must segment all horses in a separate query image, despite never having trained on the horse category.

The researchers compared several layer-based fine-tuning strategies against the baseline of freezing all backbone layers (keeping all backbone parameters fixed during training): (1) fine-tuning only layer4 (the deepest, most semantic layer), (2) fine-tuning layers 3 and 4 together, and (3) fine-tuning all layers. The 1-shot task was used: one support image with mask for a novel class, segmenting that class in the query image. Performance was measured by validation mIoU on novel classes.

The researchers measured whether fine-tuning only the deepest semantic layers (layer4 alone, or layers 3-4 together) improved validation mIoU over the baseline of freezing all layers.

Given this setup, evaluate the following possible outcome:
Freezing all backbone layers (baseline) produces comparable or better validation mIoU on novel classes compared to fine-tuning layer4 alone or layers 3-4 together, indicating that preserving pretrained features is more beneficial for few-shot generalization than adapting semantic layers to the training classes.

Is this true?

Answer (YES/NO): YES